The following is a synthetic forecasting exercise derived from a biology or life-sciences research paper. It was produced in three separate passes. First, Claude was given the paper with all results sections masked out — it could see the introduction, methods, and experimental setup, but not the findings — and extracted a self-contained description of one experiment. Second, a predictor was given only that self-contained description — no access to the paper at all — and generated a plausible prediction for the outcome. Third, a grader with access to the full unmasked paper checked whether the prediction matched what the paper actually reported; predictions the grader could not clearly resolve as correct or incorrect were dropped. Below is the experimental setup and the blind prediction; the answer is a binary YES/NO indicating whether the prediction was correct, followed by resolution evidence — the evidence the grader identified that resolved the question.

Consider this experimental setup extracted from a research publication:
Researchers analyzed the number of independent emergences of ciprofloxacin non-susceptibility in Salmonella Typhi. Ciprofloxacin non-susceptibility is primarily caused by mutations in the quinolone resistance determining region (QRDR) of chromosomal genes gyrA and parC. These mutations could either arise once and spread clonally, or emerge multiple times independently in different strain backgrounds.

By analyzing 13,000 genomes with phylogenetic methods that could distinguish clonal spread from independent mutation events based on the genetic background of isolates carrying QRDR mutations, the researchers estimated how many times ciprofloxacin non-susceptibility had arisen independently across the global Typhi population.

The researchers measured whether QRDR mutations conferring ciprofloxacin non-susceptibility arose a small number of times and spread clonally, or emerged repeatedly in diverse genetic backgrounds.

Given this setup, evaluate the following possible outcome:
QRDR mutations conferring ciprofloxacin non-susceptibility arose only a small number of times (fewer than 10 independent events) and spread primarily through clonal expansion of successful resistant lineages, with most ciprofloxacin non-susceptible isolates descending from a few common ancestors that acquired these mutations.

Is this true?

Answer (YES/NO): NO